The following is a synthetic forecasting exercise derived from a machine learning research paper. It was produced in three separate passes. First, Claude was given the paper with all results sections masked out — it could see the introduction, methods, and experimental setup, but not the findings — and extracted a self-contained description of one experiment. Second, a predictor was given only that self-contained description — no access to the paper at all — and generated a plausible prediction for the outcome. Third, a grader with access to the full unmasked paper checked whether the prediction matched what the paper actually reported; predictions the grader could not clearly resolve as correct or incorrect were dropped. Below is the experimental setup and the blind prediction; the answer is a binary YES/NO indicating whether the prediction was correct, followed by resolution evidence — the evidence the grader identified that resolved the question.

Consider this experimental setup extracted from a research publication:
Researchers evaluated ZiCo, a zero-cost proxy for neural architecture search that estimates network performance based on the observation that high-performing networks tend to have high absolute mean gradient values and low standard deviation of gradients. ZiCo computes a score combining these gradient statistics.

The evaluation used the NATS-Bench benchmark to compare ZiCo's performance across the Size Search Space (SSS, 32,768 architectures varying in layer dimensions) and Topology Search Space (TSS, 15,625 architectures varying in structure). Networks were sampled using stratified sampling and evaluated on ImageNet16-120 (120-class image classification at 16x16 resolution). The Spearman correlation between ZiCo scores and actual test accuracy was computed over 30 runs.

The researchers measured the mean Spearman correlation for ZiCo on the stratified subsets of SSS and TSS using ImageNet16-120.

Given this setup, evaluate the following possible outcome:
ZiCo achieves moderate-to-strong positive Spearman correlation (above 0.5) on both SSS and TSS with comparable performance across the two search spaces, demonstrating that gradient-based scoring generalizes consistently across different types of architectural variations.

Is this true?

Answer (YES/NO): NO